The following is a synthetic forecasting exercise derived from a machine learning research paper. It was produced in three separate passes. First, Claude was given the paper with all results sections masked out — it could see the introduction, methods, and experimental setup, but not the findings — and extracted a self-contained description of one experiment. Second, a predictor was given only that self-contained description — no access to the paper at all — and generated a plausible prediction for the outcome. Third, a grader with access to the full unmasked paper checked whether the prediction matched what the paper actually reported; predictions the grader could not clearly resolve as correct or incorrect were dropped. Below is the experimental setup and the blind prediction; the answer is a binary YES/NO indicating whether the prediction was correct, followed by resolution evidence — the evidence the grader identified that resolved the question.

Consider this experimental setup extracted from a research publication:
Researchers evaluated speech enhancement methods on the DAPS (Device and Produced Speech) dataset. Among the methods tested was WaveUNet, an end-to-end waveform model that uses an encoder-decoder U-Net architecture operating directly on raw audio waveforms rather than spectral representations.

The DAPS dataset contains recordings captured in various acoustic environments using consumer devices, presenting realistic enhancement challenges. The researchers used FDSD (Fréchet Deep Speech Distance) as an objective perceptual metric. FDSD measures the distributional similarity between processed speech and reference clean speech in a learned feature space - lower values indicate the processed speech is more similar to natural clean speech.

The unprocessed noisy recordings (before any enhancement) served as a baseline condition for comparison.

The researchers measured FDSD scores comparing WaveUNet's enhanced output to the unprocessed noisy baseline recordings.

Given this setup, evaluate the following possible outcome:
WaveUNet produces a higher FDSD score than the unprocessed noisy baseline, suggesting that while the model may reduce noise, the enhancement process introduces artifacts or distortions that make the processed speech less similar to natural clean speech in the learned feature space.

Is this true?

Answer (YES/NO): YES